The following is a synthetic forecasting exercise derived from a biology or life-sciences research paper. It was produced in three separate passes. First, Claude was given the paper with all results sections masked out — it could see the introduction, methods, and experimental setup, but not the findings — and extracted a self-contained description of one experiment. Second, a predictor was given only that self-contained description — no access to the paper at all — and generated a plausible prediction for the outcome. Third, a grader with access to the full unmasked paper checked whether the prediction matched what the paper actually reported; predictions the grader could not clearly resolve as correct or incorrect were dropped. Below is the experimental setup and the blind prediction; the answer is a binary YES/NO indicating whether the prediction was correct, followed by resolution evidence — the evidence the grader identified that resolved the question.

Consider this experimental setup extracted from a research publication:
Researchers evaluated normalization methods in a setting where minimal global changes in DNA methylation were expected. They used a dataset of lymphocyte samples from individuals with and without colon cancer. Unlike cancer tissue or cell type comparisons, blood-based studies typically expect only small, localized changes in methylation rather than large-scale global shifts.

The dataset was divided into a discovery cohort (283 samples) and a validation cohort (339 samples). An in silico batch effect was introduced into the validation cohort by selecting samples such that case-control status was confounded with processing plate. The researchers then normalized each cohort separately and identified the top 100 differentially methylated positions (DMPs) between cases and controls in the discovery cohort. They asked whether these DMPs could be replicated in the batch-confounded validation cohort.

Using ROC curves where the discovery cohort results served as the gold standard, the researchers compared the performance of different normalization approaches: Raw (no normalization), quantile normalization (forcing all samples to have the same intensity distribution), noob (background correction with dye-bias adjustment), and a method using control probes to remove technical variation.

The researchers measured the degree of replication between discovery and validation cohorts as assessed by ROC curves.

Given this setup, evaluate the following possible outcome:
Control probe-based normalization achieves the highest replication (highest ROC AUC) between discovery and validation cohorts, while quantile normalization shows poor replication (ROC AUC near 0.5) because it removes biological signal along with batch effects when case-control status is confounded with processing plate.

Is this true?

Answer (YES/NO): NO